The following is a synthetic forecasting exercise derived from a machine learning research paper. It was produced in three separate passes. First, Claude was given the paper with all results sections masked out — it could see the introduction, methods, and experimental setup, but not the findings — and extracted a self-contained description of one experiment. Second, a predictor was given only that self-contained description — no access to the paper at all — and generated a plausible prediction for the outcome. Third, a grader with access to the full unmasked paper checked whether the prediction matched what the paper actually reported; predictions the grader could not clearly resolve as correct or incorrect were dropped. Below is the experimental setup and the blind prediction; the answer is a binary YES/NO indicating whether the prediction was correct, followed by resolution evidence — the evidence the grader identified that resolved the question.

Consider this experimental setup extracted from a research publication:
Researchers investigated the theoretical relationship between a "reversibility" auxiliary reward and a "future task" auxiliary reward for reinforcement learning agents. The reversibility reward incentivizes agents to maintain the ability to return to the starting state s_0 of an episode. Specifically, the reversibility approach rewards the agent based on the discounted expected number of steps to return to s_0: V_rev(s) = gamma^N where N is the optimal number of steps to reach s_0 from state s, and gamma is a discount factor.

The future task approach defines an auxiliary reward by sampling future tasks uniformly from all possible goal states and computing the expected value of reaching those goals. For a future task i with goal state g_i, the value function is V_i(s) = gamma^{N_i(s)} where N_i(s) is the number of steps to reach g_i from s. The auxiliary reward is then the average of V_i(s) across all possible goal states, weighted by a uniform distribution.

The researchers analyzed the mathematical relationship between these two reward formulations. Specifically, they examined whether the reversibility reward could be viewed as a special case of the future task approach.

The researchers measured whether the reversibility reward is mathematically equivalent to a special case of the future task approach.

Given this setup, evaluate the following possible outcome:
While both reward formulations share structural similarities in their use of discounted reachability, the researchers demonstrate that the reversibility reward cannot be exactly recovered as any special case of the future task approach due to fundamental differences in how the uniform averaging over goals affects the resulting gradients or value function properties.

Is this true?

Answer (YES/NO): NO